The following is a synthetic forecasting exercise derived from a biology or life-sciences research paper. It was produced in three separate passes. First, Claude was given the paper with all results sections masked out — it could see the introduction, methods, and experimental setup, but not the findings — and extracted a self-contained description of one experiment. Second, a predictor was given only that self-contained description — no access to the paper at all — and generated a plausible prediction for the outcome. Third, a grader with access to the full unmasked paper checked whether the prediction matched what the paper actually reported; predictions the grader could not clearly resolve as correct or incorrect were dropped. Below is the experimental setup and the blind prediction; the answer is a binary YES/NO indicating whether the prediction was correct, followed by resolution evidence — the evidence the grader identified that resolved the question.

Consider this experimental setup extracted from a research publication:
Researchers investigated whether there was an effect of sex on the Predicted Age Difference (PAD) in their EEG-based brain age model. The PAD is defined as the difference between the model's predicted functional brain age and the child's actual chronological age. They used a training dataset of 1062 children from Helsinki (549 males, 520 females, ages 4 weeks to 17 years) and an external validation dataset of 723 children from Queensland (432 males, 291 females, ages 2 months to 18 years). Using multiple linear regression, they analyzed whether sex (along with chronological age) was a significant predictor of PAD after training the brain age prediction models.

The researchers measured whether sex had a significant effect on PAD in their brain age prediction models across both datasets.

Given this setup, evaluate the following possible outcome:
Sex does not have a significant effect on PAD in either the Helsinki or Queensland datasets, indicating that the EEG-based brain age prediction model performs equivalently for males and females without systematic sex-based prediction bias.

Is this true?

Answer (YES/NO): YES